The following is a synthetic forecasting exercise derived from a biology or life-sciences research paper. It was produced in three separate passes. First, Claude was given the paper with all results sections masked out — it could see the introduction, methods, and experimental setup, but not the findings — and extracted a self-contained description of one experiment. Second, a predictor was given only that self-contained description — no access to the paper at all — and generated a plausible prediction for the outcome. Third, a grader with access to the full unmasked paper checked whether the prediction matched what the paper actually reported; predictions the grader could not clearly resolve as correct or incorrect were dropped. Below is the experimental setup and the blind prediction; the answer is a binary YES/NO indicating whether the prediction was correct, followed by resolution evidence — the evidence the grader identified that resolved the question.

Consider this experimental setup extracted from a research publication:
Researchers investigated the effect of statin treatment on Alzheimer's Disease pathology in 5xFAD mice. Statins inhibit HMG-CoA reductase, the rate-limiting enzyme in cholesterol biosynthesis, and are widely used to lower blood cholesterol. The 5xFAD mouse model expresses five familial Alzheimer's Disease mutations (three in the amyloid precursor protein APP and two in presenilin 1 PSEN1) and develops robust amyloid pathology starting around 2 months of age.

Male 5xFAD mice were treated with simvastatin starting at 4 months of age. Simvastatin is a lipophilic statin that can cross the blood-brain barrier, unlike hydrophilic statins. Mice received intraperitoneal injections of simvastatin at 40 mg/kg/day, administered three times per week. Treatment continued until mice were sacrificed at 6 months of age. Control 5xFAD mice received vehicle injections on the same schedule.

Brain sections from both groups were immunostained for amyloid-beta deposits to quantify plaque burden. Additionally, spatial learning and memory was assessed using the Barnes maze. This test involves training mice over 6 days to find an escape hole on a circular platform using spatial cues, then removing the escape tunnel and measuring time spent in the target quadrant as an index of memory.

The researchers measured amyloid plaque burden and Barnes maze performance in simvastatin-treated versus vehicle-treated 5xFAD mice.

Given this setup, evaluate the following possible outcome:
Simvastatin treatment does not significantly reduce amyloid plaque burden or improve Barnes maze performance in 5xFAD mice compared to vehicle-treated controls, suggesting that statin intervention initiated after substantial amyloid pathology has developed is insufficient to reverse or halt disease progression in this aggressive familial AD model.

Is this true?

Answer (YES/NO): NO